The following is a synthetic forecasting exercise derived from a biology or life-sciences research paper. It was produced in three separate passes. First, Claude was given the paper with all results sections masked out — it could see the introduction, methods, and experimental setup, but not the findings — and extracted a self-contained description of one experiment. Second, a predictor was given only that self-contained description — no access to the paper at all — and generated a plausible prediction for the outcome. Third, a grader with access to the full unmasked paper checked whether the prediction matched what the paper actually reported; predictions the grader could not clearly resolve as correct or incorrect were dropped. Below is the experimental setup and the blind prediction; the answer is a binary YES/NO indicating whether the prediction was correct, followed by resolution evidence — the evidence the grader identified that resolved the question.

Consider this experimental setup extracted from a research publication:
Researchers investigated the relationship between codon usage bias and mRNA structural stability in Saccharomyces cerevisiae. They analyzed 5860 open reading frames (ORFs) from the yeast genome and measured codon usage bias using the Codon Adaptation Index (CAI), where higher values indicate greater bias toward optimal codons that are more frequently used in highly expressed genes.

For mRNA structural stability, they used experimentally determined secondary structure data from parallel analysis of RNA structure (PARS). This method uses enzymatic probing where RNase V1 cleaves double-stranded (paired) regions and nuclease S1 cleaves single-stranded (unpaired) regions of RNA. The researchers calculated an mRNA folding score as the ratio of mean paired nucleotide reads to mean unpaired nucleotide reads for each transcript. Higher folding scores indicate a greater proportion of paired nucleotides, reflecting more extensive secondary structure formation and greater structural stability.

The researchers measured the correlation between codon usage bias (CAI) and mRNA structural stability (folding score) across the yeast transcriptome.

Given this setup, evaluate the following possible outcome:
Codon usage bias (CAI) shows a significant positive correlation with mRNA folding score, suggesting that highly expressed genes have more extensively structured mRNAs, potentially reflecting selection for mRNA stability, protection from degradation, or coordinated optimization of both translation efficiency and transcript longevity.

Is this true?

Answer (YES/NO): YES